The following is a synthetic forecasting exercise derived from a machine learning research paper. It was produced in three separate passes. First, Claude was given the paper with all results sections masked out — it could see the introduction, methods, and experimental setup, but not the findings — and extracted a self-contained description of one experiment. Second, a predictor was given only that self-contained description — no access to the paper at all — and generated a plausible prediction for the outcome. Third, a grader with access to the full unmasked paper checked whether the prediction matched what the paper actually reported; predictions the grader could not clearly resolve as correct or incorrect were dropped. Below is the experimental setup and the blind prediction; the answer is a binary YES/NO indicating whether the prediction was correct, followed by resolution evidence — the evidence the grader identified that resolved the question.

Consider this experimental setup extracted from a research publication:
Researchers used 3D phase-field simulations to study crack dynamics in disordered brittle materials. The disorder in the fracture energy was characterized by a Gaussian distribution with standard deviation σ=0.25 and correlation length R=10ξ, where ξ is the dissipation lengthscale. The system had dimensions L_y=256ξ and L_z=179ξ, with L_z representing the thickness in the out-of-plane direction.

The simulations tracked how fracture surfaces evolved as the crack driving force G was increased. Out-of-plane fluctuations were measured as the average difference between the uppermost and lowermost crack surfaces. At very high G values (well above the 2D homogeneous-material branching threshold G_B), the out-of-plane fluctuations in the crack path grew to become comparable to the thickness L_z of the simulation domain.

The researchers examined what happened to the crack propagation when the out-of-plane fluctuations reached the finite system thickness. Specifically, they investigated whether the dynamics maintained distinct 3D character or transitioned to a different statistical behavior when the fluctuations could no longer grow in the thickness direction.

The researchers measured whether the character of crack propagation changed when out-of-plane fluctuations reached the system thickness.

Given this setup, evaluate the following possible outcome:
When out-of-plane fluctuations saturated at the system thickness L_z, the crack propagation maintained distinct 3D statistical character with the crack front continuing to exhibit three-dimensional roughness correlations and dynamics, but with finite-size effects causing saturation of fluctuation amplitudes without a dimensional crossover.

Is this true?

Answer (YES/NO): NO